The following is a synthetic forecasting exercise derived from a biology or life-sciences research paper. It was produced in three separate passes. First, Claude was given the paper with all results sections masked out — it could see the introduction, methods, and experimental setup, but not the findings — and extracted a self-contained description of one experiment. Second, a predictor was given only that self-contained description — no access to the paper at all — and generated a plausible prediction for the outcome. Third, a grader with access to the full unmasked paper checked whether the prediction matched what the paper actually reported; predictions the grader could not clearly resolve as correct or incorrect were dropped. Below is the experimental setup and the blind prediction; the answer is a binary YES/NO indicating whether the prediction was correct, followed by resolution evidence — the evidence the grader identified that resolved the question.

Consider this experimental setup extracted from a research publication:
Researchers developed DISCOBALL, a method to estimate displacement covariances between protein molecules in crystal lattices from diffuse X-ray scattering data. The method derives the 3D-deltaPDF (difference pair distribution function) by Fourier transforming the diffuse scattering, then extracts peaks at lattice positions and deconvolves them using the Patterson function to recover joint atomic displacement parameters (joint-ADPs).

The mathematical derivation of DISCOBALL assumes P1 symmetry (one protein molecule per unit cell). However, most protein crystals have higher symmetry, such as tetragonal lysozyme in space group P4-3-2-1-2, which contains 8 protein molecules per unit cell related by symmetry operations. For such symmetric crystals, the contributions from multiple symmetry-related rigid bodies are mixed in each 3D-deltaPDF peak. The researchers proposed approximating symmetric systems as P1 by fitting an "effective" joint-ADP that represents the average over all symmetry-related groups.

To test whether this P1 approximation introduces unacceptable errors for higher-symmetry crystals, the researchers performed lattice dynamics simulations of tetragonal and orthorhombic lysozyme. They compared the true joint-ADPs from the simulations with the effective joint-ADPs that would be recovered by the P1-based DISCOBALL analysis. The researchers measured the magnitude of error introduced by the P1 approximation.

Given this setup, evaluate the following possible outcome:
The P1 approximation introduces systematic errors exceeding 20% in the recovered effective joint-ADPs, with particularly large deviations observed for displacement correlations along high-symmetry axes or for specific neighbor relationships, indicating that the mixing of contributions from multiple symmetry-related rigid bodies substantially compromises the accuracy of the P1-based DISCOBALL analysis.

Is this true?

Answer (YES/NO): NO